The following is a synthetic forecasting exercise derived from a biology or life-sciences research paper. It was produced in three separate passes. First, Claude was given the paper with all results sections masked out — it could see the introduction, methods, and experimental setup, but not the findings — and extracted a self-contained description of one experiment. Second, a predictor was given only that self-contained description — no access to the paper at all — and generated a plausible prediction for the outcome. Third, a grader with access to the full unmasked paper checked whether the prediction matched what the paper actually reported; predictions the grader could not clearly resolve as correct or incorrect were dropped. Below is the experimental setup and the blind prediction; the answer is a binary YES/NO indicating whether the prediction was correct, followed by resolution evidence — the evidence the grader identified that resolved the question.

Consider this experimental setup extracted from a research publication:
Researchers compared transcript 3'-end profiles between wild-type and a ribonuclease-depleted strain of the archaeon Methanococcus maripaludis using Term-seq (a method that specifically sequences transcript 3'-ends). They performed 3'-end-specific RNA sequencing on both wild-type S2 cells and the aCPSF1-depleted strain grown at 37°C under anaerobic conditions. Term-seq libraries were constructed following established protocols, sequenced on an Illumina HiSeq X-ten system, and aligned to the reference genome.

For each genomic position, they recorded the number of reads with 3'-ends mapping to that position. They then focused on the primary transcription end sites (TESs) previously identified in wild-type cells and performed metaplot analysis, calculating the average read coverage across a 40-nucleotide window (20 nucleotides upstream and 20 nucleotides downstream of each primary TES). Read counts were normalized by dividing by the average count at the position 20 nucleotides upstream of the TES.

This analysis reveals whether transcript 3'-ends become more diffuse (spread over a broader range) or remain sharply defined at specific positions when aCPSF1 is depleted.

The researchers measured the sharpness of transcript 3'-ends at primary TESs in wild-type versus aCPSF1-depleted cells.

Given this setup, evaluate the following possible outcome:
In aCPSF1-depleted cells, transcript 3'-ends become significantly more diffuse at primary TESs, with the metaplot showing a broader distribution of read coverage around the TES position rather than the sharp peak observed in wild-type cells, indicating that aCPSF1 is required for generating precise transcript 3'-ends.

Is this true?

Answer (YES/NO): YES